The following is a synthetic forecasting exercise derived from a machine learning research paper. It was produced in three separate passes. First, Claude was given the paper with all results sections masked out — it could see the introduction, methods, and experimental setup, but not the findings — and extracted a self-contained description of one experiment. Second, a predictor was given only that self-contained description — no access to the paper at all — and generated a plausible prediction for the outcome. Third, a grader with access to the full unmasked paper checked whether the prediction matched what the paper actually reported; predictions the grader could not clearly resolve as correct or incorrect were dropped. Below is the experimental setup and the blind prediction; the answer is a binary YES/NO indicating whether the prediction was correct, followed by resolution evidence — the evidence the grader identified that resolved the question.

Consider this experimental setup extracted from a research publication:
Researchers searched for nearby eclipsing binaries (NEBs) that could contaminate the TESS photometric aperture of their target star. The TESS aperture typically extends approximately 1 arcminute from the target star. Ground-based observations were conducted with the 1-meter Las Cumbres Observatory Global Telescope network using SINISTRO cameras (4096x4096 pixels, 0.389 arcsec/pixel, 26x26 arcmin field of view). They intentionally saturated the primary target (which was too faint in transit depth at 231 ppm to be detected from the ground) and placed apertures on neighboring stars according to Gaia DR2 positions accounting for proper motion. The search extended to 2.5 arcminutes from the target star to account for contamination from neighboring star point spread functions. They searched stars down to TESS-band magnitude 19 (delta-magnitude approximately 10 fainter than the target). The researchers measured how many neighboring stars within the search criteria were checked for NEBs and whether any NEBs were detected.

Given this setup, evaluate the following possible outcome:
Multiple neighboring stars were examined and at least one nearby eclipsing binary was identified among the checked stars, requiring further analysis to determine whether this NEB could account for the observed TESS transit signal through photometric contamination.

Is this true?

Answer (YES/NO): NO